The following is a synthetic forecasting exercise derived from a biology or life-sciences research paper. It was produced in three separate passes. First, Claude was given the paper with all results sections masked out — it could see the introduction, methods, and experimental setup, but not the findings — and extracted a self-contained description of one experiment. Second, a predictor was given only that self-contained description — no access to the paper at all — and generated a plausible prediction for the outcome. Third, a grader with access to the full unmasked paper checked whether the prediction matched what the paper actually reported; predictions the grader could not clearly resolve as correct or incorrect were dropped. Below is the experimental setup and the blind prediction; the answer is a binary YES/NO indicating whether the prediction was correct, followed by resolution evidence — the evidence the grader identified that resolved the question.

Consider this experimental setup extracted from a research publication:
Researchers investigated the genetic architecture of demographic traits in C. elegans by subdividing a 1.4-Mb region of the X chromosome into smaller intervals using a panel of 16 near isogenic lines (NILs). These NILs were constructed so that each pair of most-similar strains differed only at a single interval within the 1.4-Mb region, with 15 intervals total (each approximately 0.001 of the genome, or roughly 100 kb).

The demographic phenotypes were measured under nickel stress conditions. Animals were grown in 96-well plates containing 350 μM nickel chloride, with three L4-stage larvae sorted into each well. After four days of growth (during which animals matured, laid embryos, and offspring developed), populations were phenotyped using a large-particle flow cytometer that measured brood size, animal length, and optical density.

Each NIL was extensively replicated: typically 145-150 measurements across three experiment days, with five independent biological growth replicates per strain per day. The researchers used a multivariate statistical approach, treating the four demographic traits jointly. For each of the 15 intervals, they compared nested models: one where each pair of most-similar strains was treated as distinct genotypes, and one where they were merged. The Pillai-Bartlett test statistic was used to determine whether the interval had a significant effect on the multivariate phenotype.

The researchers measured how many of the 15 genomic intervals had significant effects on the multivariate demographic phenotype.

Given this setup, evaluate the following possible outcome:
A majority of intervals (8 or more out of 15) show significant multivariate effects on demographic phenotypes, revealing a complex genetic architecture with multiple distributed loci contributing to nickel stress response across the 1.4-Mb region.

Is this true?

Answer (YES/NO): YES